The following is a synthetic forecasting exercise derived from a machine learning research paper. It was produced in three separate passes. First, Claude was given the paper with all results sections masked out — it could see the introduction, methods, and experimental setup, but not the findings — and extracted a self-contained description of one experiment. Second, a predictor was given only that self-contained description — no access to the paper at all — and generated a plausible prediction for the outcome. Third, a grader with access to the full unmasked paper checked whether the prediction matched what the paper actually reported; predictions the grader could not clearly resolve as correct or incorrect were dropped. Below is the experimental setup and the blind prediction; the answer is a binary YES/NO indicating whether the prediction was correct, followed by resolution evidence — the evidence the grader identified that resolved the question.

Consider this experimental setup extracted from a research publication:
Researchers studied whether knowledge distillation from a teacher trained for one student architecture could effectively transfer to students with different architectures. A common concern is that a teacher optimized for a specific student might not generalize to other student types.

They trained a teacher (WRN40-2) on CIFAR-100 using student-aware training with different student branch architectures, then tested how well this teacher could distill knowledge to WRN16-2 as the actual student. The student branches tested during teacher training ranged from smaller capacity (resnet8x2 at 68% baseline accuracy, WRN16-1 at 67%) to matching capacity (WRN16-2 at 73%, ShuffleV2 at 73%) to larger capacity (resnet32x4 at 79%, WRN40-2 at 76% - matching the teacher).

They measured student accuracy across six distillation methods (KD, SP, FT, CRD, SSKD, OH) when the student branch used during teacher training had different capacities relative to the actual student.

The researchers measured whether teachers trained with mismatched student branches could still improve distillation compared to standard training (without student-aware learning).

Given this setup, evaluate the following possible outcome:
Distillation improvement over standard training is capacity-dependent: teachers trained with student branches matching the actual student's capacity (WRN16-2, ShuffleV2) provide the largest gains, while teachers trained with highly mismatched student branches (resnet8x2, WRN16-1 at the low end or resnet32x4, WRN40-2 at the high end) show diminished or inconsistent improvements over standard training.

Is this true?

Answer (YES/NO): NO